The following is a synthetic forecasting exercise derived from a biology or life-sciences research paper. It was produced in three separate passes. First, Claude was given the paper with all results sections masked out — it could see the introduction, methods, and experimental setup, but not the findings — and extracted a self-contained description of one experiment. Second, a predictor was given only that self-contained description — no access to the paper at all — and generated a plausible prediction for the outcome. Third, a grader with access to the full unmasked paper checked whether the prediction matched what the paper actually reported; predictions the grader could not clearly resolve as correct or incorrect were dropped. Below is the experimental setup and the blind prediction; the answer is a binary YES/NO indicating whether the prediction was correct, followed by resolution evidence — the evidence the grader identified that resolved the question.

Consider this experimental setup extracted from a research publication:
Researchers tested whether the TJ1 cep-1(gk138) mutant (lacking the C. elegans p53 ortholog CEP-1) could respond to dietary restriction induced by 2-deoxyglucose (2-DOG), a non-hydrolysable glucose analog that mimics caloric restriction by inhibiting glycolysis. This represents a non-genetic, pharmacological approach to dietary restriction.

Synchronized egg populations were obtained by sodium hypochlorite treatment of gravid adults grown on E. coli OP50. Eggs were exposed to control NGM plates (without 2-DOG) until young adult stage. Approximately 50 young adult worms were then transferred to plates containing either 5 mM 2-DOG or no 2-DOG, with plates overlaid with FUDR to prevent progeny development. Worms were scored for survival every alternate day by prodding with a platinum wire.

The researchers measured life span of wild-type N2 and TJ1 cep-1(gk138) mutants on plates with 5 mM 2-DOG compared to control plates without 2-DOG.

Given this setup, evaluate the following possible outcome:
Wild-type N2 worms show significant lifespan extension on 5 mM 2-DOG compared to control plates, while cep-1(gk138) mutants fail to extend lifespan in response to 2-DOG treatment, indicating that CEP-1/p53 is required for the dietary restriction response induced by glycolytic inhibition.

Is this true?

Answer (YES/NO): NO